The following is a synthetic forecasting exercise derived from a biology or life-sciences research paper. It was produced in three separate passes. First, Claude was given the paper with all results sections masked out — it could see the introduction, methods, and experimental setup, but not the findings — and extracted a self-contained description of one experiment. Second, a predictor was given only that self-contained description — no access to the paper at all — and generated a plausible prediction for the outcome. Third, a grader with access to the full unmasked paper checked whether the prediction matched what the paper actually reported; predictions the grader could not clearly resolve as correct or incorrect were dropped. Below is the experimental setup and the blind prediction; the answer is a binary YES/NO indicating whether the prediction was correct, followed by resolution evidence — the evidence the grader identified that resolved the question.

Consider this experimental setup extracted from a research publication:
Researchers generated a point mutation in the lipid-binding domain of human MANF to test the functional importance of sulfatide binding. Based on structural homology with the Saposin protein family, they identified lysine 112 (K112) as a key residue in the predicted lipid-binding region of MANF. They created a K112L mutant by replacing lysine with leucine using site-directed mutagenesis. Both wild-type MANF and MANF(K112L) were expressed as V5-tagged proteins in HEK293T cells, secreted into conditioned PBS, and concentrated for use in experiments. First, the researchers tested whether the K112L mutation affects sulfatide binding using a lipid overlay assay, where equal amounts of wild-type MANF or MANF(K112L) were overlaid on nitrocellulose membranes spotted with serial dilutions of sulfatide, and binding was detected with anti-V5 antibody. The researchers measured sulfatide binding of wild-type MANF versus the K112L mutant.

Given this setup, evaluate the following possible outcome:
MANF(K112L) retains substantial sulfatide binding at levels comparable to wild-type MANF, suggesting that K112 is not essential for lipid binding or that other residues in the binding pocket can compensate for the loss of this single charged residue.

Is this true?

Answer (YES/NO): NO